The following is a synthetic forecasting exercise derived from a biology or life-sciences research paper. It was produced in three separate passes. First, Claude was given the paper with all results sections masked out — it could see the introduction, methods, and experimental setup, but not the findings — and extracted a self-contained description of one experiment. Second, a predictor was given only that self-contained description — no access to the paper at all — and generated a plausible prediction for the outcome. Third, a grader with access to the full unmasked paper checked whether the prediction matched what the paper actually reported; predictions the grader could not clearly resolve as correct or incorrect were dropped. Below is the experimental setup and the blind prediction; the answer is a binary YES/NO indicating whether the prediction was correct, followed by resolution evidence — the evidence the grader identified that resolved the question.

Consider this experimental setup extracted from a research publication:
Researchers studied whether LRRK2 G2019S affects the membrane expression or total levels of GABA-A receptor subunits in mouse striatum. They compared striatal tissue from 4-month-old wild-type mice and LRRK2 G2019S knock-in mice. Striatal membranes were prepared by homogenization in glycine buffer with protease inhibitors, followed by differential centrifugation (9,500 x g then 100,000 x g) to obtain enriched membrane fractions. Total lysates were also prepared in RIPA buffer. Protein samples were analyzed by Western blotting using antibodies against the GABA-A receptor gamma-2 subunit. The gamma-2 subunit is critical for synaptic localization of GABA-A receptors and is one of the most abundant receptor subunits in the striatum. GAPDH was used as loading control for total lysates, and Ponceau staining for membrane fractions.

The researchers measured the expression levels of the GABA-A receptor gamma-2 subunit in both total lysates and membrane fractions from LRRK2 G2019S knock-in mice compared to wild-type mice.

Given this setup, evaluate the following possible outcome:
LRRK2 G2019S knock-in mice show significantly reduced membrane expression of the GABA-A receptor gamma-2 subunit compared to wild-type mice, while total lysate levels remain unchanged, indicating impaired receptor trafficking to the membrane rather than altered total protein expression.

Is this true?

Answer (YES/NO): NO